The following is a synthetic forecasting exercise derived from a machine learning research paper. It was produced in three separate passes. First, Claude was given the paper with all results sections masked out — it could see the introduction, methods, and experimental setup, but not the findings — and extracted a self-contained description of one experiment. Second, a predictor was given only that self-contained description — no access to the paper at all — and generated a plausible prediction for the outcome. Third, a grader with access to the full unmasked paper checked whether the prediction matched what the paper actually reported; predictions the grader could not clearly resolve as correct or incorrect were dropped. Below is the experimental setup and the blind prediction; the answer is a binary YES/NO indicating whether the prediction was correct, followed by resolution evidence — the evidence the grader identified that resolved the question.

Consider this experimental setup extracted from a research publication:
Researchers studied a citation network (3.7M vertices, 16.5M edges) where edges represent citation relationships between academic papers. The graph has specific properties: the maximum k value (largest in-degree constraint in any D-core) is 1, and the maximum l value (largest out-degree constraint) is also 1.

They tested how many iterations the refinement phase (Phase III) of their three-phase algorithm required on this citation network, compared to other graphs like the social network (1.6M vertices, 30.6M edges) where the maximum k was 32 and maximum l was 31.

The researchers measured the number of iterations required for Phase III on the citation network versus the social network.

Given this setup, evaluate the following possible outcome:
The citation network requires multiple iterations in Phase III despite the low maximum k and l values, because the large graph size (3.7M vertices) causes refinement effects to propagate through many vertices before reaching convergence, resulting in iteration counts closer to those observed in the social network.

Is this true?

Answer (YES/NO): NO